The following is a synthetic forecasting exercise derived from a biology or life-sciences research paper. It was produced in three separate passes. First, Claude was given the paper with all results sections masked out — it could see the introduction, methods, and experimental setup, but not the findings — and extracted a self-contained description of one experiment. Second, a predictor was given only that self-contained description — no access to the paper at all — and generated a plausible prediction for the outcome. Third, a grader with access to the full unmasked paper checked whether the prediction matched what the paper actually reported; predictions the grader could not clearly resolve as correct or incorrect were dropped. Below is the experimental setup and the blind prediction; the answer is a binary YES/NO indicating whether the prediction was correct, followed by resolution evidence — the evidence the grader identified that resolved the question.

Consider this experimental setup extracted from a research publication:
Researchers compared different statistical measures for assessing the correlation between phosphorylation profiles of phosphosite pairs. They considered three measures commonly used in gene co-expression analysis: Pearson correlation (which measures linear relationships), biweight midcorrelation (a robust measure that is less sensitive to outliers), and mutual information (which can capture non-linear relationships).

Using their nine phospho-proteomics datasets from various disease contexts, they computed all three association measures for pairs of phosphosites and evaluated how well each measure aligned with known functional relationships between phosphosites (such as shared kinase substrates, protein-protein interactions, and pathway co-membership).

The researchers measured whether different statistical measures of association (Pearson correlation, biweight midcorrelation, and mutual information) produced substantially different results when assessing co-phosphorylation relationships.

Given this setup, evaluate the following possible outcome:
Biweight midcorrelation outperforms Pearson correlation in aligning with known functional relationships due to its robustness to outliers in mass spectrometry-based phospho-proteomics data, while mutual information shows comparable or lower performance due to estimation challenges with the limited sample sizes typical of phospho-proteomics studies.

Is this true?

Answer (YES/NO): NO